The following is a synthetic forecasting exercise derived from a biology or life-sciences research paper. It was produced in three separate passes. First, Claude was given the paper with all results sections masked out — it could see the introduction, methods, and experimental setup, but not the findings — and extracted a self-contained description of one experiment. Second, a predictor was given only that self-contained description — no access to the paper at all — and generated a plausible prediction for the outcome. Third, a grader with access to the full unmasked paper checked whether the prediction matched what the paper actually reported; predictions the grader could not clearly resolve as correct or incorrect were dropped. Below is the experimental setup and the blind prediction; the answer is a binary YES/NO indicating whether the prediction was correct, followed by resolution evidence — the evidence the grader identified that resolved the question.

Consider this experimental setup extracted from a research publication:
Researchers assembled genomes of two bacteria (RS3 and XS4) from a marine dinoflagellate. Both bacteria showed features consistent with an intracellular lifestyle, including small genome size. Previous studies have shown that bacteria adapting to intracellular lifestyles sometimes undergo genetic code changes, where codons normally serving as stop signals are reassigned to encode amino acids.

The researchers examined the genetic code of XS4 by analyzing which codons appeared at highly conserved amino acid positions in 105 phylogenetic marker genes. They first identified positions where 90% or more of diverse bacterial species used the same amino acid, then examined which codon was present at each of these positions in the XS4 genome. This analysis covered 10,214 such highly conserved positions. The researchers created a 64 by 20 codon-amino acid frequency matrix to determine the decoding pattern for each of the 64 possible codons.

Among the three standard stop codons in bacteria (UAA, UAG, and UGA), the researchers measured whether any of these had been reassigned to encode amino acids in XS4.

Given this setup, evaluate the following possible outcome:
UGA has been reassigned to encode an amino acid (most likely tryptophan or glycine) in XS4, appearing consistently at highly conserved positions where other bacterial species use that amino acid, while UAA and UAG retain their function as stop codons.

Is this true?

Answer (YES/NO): YES